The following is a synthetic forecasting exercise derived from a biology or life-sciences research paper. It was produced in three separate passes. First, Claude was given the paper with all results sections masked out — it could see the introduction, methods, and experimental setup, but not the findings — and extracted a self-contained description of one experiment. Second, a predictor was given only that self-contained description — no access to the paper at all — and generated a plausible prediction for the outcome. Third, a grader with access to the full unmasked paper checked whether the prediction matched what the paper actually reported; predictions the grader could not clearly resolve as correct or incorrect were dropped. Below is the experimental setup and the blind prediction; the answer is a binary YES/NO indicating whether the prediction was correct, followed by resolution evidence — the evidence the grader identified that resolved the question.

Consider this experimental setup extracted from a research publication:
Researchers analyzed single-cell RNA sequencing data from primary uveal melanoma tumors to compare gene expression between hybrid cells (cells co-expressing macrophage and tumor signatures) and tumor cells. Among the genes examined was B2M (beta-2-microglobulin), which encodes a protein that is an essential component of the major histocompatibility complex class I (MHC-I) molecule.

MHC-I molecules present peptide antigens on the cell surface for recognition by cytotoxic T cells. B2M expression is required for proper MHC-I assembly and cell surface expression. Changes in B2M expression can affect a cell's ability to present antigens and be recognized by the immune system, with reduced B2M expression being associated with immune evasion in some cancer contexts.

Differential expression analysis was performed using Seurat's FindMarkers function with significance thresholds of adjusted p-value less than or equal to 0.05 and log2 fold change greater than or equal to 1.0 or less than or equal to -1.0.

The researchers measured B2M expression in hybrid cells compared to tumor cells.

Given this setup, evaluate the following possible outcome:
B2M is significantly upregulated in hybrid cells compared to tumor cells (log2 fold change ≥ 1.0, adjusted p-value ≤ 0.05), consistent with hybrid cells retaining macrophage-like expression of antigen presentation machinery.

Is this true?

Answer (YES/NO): NO